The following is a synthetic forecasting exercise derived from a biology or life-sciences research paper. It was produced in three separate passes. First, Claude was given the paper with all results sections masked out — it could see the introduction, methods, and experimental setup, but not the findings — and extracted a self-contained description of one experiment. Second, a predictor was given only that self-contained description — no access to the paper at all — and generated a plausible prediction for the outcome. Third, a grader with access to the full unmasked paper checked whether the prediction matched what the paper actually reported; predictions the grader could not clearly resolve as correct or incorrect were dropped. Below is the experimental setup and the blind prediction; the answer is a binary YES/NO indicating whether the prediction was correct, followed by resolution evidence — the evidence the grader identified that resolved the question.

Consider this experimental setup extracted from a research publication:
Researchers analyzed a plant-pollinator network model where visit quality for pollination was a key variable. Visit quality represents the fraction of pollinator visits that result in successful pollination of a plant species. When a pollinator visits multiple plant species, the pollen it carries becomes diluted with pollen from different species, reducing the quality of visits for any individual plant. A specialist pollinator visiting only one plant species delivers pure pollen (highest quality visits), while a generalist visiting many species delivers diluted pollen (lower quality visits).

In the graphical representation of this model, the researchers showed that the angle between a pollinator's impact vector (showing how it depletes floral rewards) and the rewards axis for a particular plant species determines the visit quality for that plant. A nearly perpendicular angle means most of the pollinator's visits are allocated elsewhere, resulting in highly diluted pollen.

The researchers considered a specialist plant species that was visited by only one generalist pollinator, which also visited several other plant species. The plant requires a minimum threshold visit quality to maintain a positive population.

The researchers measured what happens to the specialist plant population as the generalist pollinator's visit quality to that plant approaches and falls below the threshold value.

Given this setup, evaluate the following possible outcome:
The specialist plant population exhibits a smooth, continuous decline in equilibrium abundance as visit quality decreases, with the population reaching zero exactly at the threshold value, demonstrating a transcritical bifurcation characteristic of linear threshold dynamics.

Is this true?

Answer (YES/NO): NO